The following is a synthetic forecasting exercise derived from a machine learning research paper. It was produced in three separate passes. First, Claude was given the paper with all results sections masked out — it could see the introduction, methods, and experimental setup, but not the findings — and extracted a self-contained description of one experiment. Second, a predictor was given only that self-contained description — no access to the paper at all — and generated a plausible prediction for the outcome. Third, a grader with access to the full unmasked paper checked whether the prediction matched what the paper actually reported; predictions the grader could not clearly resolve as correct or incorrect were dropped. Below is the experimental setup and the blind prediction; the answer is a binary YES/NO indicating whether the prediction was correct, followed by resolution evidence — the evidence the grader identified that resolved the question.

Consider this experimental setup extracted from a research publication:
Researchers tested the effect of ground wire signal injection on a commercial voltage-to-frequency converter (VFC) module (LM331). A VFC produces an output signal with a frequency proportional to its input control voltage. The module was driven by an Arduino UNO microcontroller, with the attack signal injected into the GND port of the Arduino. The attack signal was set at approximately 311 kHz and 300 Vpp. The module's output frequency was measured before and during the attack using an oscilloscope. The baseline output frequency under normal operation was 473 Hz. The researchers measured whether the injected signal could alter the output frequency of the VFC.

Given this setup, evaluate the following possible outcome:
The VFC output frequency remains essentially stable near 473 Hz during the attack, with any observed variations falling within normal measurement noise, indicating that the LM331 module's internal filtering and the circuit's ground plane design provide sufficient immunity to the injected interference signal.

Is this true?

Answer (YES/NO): NO